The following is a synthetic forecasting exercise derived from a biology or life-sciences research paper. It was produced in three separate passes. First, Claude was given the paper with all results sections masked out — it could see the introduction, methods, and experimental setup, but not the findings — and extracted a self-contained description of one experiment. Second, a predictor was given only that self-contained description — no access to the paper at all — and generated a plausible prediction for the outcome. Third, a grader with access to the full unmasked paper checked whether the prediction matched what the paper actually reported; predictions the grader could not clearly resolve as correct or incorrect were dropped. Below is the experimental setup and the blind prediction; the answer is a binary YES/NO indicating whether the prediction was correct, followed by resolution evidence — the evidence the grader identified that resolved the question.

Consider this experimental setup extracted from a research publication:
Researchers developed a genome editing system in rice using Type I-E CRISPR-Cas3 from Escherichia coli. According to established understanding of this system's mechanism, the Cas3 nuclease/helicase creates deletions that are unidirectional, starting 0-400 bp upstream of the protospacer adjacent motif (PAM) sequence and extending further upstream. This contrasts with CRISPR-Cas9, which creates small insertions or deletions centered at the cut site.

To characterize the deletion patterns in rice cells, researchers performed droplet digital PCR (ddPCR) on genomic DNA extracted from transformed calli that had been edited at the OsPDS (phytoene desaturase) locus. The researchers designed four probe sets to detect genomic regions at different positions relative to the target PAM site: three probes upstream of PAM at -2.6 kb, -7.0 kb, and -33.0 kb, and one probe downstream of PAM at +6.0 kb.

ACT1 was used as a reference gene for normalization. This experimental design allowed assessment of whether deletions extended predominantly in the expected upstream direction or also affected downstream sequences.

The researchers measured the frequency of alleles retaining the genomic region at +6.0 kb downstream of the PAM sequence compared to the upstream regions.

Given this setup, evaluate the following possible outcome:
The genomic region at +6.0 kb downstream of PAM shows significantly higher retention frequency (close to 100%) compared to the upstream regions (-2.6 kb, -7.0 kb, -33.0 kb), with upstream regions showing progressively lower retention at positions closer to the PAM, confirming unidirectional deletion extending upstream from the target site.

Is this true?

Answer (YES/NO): NO